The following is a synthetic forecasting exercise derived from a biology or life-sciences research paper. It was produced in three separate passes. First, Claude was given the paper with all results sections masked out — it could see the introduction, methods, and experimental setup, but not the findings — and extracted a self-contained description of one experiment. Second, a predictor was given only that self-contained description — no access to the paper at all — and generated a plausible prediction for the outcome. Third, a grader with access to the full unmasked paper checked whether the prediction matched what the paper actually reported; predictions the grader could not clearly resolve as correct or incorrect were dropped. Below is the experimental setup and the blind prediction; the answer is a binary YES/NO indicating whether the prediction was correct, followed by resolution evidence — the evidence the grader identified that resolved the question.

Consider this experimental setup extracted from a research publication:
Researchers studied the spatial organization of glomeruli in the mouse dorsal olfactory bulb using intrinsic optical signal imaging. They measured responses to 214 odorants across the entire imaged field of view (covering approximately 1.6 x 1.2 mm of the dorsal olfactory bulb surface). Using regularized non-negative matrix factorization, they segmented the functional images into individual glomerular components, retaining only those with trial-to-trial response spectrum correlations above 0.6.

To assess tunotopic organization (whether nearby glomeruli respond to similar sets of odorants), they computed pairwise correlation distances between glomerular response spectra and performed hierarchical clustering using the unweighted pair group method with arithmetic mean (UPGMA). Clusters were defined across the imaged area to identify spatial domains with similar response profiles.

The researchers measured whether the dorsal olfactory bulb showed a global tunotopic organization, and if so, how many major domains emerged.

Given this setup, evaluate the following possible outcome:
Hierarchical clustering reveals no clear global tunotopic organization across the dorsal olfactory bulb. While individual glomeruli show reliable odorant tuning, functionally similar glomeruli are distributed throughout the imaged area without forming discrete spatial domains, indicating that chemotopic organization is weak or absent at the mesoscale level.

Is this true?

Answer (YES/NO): NO